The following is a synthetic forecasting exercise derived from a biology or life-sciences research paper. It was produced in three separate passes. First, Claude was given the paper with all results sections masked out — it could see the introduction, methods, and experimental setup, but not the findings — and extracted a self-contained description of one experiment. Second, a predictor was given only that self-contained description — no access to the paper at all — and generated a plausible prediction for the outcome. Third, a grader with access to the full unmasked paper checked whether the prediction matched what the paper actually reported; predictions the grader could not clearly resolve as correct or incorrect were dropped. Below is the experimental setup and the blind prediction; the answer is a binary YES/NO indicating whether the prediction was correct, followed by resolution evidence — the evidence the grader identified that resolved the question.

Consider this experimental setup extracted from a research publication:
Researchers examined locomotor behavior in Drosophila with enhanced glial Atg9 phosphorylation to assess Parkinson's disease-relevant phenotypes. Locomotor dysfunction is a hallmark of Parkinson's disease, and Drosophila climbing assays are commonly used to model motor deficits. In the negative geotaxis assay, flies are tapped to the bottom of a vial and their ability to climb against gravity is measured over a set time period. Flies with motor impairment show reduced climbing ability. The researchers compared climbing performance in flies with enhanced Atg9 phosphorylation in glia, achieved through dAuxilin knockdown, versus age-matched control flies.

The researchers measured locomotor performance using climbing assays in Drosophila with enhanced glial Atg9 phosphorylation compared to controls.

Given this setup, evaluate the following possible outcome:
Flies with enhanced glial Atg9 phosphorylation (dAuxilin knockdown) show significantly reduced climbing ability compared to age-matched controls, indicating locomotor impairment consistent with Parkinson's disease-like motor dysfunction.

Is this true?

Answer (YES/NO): YES